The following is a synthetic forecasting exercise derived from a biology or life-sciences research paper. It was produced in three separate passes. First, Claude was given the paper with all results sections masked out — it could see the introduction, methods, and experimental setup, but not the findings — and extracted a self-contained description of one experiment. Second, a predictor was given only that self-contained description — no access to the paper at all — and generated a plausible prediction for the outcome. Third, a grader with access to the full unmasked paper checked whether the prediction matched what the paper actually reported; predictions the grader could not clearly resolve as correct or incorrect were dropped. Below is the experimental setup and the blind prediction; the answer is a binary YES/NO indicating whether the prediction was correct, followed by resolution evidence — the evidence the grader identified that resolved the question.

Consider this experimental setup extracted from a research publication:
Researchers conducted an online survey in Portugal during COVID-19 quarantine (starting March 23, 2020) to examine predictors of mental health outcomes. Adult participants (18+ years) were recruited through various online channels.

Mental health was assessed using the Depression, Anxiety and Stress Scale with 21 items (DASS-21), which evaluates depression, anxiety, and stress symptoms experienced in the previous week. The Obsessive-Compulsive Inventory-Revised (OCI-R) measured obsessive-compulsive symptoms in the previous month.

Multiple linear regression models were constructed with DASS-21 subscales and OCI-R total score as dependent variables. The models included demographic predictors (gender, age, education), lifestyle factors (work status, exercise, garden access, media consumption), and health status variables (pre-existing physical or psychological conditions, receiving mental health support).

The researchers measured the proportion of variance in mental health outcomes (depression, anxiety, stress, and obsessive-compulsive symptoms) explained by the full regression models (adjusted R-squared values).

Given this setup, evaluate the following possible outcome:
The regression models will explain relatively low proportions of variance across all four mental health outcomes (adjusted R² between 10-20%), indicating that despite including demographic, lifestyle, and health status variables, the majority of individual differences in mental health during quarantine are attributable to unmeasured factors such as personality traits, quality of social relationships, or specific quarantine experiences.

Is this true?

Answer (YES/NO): NO